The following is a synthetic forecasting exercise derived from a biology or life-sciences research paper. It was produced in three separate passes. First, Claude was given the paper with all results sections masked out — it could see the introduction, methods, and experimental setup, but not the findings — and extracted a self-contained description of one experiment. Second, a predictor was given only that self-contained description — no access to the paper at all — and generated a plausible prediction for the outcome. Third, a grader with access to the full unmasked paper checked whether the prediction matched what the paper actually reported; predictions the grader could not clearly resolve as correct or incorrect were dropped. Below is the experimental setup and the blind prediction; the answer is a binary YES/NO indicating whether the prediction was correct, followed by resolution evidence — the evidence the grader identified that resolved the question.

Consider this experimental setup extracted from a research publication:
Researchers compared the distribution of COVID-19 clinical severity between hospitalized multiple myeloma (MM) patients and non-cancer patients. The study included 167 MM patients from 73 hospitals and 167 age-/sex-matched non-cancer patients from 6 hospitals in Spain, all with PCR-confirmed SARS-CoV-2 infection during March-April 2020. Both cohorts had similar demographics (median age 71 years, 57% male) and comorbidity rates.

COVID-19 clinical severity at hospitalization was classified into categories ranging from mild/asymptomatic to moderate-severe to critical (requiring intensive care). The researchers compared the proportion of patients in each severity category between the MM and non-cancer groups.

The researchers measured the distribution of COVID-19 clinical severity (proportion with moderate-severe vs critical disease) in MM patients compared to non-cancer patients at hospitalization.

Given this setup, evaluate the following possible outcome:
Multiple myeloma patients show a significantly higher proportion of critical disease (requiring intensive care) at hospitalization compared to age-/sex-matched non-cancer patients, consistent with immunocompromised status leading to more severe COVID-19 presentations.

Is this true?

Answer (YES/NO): NO